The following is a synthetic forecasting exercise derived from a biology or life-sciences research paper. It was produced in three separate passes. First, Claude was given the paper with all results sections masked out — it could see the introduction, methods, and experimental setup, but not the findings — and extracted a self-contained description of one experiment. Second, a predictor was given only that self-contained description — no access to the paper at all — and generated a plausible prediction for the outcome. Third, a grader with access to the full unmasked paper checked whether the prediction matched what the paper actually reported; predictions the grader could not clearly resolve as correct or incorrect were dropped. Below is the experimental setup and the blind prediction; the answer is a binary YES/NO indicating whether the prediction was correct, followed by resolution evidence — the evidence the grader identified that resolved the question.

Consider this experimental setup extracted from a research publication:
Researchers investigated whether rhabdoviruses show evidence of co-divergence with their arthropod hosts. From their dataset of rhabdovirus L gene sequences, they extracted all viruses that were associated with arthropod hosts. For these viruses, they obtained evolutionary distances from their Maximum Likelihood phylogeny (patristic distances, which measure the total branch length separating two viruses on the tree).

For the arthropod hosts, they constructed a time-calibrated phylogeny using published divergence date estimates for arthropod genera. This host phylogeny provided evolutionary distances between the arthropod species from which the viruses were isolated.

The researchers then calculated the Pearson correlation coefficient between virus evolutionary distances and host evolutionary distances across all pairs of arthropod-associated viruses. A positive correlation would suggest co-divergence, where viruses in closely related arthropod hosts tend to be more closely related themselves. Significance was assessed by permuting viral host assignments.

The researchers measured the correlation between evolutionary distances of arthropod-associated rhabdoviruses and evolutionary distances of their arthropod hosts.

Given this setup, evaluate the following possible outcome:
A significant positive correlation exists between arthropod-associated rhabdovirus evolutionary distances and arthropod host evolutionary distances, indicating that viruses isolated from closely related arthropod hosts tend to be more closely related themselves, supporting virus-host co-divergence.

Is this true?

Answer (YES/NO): NO